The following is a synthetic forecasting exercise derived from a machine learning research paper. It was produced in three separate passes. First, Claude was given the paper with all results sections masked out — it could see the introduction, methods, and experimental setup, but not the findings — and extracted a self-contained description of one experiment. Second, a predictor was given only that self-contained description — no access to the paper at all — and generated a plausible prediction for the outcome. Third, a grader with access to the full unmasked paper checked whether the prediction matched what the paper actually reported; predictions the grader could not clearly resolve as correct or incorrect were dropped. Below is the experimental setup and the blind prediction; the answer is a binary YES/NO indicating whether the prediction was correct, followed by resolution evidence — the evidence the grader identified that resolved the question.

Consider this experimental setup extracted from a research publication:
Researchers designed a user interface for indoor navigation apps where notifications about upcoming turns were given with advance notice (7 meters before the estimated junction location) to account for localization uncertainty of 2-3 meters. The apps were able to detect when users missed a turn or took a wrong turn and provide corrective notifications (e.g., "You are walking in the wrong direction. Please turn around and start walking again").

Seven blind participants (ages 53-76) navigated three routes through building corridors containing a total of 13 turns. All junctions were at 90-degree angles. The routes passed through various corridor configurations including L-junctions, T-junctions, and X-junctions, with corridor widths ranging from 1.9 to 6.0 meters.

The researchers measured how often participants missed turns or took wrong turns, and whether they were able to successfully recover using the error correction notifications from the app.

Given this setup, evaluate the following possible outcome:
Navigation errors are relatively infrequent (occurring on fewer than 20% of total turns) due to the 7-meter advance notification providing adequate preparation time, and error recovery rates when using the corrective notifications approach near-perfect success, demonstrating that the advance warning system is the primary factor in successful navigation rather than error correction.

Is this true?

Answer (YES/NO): NO